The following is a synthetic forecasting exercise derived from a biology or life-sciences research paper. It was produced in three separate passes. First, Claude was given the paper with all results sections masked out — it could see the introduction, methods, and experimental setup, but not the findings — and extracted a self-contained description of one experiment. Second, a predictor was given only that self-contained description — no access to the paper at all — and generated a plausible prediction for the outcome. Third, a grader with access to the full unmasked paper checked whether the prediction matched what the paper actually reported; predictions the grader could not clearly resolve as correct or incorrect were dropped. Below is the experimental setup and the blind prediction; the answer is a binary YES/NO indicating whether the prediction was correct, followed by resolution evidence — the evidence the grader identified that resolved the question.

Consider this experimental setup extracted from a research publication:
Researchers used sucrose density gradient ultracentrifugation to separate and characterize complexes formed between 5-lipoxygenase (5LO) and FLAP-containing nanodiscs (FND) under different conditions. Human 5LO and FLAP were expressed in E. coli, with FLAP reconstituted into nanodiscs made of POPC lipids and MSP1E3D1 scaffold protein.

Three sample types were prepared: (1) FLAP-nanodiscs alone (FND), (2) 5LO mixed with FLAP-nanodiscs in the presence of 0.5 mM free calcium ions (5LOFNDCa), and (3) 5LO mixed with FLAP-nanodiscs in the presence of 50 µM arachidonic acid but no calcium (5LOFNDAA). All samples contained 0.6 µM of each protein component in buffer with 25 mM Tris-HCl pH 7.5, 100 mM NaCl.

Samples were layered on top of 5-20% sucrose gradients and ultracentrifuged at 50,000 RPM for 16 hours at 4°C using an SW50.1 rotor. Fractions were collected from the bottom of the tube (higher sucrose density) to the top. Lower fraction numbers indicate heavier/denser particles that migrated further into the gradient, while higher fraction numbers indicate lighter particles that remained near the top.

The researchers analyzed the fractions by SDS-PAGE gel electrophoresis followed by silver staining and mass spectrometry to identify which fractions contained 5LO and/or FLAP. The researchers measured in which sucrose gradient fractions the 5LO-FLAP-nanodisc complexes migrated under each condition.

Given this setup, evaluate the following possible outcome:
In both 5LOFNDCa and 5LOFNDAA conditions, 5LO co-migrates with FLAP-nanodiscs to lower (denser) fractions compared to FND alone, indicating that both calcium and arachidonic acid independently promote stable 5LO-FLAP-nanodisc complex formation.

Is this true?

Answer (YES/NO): YES